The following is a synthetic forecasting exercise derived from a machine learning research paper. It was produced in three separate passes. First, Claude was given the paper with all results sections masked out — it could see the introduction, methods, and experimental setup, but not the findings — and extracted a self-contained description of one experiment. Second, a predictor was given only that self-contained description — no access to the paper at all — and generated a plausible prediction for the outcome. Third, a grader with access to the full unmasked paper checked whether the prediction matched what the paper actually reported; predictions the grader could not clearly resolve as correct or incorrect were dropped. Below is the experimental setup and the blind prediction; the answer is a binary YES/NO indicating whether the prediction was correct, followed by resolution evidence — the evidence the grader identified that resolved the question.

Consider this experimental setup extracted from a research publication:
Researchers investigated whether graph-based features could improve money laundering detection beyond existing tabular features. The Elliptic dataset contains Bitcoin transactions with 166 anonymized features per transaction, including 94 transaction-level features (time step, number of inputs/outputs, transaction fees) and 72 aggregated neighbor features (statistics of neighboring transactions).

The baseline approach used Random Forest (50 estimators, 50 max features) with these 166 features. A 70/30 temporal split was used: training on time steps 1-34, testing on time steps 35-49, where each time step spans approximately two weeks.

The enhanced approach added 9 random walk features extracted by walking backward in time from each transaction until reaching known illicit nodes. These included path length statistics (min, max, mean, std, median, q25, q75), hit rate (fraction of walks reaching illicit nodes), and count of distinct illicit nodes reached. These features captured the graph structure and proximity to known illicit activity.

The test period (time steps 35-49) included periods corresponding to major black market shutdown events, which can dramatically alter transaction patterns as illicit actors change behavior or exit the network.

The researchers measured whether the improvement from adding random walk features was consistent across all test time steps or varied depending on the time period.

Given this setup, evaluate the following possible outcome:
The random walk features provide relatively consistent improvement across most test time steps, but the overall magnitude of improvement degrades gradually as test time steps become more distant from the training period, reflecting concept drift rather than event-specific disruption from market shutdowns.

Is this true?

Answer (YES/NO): NO